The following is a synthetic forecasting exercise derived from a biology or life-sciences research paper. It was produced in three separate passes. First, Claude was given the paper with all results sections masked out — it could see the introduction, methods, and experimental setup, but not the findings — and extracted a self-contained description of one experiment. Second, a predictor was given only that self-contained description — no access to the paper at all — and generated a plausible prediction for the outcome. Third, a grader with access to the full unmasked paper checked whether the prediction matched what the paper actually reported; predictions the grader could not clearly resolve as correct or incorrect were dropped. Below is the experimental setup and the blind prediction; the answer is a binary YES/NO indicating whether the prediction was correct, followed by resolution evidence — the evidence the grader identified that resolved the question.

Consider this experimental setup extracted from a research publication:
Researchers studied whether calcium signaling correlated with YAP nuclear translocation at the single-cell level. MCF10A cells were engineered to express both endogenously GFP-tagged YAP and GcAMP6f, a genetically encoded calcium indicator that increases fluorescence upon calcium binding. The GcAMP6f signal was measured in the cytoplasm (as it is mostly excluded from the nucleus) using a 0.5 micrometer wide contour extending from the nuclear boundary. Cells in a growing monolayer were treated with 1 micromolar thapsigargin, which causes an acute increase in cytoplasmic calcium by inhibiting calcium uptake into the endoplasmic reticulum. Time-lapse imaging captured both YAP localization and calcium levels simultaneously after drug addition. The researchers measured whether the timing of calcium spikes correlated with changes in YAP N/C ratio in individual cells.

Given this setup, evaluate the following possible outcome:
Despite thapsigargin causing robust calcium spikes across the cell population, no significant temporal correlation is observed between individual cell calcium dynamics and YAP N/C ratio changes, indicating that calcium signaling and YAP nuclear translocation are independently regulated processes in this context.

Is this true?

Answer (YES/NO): NO